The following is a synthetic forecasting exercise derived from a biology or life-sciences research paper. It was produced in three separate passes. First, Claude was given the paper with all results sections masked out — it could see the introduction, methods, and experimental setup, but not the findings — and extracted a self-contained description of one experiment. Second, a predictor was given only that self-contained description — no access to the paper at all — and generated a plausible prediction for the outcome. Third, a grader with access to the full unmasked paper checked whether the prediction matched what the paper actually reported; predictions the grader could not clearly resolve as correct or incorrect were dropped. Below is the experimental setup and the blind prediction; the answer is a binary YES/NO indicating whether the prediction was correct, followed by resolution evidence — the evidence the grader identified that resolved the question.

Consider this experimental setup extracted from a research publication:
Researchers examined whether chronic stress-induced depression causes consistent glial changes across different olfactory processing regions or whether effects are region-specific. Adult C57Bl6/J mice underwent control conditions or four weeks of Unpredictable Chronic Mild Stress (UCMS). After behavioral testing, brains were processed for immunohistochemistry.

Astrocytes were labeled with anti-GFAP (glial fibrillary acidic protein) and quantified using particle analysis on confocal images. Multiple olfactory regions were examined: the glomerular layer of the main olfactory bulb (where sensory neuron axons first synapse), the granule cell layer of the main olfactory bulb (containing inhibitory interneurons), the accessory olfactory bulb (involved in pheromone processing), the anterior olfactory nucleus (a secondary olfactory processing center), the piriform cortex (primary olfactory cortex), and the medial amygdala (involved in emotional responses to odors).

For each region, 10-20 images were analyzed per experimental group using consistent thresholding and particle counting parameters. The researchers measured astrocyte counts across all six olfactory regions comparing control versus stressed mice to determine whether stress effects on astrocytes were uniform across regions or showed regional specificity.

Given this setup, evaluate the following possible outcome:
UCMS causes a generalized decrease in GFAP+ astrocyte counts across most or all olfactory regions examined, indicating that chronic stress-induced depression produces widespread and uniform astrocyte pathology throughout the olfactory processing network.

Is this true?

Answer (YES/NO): NO